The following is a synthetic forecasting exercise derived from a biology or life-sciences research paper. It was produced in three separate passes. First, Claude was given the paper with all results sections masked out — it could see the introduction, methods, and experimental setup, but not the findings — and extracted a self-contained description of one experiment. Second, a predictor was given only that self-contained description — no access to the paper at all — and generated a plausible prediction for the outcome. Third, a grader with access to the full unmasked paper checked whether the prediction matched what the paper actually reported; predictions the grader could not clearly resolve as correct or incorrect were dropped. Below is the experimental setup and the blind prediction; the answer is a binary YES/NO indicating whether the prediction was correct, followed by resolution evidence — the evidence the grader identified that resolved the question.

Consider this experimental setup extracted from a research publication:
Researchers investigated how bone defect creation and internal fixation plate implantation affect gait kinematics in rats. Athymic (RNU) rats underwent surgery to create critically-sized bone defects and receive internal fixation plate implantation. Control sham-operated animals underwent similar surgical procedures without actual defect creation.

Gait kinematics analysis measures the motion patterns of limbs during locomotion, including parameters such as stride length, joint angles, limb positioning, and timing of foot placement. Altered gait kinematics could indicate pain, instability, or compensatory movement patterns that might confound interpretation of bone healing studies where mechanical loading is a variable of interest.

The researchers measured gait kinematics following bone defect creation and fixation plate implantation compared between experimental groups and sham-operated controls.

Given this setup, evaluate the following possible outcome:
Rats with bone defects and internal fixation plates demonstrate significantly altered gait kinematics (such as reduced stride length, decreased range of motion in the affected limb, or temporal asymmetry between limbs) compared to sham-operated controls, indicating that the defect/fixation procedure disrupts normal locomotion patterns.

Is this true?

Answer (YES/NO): NO